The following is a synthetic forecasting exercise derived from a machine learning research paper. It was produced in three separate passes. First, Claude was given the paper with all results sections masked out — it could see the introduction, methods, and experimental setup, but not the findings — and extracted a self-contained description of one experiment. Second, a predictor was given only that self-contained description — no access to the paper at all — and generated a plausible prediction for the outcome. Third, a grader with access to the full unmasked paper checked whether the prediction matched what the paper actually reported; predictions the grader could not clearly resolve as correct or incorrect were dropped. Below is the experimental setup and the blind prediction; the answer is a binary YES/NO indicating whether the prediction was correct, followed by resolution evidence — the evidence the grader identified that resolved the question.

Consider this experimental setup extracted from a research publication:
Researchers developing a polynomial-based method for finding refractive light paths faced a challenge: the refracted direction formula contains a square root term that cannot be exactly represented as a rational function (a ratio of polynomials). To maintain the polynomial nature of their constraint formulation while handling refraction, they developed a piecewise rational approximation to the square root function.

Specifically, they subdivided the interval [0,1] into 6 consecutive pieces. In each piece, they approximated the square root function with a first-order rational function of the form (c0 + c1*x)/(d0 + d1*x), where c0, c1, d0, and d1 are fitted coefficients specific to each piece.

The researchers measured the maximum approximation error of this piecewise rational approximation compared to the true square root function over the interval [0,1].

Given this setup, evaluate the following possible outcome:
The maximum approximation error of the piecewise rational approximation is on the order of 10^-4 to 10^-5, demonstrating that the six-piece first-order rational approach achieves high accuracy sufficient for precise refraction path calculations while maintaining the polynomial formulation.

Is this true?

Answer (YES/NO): NO